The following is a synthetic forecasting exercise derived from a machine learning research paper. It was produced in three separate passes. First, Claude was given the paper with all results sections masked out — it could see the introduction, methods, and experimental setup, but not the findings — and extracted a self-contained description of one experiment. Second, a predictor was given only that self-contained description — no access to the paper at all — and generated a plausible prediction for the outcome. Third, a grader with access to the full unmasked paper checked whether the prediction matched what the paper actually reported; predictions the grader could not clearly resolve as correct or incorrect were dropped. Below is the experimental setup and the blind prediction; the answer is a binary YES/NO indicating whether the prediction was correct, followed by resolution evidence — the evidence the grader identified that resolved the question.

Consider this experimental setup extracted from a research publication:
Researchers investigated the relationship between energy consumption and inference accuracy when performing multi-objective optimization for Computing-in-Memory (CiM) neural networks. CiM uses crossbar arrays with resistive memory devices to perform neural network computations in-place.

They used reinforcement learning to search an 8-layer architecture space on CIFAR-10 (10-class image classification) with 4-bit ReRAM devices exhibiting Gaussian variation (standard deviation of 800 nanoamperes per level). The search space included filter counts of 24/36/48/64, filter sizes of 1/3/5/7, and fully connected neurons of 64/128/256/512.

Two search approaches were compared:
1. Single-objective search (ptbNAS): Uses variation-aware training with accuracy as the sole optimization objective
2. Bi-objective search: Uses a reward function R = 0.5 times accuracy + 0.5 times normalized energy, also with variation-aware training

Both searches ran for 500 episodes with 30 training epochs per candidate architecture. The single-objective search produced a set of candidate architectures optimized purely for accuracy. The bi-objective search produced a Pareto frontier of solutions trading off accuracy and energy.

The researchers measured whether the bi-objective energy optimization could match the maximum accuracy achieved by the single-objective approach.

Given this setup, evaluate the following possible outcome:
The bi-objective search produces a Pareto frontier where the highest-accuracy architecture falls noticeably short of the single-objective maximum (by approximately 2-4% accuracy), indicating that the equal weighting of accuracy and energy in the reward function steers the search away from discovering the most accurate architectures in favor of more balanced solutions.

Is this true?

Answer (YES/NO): NO